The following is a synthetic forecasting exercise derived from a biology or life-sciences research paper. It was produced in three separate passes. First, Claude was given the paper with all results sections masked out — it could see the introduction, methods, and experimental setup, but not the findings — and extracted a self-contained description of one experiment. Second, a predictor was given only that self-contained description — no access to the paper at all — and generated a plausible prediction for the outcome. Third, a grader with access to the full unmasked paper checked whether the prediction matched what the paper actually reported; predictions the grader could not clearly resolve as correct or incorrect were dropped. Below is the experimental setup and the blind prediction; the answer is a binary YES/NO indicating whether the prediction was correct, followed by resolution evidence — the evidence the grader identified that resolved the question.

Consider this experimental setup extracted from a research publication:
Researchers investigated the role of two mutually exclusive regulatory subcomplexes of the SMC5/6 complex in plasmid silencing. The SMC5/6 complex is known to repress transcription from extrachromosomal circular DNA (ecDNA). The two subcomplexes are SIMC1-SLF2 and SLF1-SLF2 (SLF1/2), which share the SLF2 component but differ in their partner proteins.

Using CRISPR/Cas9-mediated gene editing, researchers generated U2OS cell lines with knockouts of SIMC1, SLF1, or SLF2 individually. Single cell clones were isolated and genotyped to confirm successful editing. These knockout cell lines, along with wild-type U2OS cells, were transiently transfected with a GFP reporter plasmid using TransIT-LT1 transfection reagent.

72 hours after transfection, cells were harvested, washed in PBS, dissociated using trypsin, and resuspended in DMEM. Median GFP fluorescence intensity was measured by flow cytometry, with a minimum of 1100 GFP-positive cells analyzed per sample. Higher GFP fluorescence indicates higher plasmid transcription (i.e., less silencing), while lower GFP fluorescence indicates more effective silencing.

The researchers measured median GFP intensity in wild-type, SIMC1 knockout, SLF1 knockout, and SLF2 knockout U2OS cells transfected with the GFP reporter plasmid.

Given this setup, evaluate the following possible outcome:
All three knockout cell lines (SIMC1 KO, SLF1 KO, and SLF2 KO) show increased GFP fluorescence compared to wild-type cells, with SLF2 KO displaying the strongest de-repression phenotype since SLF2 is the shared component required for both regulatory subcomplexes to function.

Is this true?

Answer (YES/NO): NO